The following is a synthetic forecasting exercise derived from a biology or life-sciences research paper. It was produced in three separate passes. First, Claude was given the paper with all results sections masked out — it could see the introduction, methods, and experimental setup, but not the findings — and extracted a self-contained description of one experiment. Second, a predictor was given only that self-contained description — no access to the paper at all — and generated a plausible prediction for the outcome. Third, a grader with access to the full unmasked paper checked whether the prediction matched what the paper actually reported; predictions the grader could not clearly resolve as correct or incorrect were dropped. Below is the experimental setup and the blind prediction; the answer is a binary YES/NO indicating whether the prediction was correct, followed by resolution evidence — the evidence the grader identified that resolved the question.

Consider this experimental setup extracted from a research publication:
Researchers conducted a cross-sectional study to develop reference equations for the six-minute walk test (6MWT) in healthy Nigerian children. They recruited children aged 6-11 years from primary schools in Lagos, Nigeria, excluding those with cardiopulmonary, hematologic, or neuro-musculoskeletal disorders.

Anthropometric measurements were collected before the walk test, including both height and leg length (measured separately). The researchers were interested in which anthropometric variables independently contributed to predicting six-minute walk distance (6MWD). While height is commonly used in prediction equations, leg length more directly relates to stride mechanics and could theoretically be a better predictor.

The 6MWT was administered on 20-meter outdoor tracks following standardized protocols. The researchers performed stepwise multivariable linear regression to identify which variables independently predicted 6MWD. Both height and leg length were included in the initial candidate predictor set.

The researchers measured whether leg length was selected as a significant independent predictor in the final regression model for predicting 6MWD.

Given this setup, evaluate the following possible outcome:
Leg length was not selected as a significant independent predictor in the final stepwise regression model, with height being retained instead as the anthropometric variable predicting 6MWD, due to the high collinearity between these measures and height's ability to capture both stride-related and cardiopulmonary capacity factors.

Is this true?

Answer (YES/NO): NO